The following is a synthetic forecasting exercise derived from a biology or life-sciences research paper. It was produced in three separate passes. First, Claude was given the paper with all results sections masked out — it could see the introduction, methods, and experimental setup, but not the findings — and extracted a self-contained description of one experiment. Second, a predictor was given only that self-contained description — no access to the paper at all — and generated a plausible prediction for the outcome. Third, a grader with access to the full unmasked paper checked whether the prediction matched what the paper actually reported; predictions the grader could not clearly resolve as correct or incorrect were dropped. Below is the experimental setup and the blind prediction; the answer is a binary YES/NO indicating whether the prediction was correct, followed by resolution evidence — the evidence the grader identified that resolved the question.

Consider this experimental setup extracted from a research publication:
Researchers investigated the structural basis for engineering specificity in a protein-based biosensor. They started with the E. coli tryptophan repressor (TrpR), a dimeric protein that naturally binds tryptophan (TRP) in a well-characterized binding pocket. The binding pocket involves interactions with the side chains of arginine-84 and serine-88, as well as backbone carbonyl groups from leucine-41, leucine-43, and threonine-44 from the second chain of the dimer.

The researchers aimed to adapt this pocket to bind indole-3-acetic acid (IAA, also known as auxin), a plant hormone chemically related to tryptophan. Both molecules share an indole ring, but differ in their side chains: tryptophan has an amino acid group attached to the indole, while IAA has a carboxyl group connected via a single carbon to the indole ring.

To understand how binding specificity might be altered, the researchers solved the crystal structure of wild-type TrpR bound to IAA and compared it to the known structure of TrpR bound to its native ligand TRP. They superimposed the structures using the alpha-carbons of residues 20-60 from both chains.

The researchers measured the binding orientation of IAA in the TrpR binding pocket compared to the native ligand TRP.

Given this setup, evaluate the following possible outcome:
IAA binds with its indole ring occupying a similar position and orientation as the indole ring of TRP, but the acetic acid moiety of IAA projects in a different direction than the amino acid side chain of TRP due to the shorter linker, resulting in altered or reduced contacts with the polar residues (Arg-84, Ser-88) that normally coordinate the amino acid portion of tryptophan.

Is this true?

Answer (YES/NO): NO